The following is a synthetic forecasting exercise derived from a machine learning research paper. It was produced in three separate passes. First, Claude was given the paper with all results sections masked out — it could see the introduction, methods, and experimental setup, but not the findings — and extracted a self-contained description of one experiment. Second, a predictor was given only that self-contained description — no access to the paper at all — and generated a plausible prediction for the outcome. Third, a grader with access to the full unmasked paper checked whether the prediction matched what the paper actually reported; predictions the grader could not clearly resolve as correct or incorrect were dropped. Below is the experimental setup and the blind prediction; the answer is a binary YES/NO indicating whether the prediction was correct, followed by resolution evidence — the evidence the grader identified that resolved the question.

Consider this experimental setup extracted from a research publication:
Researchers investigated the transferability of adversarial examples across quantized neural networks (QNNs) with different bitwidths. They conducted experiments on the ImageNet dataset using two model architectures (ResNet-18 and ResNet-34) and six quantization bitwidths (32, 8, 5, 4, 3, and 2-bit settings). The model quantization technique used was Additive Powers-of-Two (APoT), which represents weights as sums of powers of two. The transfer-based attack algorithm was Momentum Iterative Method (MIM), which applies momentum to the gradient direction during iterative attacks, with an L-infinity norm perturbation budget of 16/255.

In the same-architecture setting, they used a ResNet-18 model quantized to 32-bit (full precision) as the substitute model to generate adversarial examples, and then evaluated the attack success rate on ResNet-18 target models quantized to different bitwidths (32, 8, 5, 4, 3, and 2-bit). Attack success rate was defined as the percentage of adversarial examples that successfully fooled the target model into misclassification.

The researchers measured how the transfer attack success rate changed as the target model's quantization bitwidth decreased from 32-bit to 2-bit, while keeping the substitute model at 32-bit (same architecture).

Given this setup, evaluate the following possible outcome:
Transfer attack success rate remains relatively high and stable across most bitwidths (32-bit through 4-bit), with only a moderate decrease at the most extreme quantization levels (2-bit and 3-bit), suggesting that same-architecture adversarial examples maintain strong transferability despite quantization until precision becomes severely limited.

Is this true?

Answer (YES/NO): NO